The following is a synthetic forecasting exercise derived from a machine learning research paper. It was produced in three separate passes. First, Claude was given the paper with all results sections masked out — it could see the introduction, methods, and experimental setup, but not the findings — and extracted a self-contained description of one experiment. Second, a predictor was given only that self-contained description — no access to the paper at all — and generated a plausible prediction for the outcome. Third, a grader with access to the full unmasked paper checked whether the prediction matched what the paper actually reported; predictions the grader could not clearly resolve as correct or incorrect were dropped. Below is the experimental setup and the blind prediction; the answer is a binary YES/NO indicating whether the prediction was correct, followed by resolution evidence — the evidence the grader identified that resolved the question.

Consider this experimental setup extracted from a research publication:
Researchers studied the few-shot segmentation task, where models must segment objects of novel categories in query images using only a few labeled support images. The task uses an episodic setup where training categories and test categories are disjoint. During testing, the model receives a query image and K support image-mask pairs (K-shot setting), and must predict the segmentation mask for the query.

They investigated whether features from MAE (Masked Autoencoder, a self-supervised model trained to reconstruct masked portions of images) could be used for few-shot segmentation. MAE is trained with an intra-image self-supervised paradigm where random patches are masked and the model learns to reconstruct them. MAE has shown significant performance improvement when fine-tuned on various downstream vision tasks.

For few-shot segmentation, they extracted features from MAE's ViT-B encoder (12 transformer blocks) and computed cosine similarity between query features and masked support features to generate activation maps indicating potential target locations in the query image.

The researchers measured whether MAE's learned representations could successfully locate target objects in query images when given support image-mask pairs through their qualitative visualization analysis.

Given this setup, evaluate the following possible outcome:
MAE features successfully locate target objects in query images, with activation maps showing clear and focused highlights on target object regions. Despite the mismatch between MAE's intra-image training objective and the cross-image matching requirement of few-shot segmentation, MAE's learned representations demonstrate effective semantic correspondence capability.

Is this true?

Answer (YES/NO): NO